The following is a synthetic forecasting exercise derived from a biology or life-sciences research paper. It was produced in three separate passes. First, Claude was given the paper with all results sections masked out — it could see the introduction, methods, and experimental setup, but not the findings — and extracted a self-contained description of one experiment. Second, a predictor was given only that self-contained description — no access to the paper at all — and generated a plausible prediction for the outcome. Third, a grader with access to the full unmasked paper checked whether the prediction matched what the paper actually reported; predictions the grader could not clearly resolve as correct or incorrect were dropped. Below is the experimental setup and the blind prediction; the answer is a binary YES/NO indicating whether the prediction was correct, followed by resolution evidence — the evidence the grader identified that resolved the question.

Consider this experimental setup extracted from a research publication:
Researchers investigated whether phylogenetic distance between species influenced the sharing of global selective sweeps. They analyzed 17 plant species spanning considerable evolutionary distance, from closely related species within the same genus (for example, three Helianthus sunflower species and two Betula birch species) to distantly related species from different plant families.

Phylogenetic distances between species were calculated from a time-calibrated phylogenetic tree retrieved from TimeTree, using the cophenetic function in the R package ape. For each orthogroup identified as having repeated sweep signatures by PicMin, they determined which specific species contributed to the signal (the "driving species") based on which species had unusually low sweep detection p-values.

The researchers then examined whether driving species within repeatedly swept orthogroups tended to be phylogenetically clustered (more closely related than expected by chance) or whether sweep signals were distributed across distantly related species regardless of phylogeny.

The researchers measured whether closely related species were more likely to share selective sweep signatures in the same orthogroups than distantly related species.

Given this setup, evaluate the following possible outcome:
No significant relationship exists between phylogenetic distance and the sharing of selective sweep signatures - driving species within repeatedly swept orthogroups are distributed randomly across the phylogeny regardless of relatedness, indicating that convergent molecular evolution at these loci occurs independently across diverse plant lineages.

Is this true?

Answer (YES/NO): YES